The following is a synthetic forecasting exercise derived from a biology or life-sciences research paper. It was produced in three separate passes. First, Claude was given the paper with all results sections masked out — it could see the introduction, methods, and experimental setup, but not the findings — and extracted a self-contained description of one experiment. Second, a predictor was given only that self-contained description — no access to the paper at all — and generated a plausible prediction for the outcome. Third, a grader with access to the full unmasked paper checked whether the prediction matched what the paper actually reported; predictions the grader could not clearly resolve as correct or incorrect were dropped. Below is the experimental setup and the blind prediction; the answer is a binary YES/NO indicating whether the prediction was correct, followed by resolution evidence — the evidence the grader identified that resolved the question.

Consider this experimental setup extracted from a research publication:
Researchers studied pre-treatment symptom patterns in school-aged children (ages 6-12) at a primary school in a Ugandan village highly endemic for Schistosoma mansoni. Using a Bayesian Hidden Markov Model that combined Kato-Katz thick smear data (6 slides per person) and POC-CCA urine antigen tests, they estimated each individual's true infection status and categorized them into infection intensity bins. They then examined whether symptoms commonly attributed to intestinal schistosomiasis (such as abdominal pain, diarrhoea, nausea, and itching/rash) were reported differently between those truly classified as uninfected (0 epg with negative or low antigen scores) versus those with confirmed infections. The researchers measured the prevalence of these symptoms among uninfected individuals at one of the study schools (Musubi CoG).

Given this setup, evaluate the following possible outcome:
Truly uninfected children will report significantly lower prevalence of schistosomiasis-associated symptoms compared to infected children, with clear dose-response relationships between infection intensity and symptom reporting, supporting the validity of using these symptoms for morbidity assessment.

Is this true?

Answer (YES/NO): NO